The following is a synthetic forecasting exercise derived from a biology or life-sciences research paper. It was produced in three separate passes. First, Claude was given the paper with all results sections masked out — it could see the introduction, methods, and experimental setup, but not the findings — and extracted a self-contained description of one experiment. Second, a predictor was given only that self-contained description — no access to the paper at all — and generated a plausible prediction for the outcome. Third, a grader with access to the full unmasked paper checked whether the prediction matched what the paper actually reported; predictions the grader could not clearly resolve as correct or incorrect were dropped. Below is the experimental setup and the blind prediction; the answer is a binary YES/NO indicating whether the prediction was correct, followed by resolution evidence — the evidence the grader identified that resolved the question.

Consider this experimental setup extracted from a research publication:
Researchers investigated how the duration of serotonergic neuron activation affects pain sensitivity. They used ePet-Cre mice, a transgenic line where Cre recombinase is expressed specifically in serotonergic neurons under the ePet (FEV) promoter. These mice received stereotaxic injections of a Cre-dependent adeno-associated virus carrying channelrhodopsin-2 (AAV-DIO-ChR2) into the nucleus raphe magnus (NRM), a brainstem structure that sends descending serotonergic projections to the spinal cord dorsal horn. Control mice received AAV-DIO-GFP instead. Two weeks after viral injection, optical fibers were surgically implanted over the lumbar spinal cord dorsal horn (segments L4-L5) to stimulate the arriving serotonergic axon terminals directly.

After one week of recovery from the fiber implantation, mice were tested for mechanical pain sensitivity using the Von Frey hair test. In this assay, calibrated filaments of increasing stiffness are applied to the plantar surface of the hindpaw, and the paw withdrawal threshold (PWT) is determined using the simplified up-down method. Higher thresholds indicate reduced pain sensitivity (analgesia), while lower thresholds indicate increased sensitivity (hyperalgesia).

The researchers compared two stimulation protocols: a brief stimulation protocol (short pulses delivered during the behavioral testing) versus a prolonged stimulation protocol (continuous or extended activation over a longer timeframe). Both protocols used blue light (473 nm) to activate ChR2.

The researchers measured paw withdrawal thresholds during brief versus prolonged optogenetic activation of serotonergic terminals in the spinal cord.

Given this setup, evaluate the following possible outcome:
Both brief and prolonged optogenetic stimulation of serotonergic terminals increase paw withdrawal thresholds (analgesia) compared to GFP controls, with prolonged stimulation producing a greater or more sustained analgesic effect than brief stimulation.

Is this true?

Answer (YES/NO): NO